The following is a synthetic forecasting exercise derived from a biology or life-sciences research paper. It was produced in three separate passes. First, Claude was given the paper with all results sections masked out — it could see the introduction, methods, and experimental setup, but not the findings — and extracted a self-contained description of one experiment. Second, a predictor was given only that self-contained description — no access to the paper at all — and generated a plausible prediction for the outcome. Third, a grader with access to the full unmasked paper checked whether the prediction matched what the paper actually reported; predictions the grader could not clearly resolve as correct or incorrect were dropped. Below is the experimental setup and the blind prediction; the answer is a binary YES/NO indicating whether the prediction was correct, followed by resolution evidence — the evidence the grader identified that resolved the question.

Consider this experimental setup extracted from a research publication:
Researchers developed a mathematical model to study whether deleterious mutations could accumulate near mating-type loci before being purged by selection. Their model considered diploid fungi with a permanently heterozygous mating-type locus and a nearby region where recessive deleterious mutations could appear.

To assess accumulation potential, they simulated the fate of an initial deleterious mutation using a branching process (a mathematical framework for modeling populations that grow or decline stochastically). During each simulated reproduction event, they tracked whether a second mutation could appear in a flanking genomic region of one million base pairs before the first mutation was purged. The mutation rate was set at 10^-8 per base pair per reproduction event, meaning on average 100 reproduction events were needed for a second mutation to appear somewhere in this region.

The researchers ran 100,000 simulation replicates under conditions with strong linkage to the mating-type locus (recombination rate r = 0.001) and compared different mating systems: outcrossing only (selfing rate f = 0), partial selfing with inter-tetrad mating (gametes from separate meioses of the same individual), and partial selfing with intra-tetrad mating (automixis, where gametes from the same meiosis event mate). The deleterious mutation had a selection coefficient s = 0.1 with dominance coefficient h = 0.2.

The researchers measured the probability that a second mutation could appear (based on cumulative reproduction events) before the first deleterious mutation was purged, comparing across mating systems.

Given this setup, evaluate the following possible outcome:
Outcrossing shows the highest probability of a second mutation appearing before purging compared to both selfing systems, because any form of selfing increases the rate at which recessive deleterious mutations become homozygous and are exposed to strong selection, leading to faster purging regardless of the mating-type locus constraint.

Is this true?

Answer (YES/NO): NO